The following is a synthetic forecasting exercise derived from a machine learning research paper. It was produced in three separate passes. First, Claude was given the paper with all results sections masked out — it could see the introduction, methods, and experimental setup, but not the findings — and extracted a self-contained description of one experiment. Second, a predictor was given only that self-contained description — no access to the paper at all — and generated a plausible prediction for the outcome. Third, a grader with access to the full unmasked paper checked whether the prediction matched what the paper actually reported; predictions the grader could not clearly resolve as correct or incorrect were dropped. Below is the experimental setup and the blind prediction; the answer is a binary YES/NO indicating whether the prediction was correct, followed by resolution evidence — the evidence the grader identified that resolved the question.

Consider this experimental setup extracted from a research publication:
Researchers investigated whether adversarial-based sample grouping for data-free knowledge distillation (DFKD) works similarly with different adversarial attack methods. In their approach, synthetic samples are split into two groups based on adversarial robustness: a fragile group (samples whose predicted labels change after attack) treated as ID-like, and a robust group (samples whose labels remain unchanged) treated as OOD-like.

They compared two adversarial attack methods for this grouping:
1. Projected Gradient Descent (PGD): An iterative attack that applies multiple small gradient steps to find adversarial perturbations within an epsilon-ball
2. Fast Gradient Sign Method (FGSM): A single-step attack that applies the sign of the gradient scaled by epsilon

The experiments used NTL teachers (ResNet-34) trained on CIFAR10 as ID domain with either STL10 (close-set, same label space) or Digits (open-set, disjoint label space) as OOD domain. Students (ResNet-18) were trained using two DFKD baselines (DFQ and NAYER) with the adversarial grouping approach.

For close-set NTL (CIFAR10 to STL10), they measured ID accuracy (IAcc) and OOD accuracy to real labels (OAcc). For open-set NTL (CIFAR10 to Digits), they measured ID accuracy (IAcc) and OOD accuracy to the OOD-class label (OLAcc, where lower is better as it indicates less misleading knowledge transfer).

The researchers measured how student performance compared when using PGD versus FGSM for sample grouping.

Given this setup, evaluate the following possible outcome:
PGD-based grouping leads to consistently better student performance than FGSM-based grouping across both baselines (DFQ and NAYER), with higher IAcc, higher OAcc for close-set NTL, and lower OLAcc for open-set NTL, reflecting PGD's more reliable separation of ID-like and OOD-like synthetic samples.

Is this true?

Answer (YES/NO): NO